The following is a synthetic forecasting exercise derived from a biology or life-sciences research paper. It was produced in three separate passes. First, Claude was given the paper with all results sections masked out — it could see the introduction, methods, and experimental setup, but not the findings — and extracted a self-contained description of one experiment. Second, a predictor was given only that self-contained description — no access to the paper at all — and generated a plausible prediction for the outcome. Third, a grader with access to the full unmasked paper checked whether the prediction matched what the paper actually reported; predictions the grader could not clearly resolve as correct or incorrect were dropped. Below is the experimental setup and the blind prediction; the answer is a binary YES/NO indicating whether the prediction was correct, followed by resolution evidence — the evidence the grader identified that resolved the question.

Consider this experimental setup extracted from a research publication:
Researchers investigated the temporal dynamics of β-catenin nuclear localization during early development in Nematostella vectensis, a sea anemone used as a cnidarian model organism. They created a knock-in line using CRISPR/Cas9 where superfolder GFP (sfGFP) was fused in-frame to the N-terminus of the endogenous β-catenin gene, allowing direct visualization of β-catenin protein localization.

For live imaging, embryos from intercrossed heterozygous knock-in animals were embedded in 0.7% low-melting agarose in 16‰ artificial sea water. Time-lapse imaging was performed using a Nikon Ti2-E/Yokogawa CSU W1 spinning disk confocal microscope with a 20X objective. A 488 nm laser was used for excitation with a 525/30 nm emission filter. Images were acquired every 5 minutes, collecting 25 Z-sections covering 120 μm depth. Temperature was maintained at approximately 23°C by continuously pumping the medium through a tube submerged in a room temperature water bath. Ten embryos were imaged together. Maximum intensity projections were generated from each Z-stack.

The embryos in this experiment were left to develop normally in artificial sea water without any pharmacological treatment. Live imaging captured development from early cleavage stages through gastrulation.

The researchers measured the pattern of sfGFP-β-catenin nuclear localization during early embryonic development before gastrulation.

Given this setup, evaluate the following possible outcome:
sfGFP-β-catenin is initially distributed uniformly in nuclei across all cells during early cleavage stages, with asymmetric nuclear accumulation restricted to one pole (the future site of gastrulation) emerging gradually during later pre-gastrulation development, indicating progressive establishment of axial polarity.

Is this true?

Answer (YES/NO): NO